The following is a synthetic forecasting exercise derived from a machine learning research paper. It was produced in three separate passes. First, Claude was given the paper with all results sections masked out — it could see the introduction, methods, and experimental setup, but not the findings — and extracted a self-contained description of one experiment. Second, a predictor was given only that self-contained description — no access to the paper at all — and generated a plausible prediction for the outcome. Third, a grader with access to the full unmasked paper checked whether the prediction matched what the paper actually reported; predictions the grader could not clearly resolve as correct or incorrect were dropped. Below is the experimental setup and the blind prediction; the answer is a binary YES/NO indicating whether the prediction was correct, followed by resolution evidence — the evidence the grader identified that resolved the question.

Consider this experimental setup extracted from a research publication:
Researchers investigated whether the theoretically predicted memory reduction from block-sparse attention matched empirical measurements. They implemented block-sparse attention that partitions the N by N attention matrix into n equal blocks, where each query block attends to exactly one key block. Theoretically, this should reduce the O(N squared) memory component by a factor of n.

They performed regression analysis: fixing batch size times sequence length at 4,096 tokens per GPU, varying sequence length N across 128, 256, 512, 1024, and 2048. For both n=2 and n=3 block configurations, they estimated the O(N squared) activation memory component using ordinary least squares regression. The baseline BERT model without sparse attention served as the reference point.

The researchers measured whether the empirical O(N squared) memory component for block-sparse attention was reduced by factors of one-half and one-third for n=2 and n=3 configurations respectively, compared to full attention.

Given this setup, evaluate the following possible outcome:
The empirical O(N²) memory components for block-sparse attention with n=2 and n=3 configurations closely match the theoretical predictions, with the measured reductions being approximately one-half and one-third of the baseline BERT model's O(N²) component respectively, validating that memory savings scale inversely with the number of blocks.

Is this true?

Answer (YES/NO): YES